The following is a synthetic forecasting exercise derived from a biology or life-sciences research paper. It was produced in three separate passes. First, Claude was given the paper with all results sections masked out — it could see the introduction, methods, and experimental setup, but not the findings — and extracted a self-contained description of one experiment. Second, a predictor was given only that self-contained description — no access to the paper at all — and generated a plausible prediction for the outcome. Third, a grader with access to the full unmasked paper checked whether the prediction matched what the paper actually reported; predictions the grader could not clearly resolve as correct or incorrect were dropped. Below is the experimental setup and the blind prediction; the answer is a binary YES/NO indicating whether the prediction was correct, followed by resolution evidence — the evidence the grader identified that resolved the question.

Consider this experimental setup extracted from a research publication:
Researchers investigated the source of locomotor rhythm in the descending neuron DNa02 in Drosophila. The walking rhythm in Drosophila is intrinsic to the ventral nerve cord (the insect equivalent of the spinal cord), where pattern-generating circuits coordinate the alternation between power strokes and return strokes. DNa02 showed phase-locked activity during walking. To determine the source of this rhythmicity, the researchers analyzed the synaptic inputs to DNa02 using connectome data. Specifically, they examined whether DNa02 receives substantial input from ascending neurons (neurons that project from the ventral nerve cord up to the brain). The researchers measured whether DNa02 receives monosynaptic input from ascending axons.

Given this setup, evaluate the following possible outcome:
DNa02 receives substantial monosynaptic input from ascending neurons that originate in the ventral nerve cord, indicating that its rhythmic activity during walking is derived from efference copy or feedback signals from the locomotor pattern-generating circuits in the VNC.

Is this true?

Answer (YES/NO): YES